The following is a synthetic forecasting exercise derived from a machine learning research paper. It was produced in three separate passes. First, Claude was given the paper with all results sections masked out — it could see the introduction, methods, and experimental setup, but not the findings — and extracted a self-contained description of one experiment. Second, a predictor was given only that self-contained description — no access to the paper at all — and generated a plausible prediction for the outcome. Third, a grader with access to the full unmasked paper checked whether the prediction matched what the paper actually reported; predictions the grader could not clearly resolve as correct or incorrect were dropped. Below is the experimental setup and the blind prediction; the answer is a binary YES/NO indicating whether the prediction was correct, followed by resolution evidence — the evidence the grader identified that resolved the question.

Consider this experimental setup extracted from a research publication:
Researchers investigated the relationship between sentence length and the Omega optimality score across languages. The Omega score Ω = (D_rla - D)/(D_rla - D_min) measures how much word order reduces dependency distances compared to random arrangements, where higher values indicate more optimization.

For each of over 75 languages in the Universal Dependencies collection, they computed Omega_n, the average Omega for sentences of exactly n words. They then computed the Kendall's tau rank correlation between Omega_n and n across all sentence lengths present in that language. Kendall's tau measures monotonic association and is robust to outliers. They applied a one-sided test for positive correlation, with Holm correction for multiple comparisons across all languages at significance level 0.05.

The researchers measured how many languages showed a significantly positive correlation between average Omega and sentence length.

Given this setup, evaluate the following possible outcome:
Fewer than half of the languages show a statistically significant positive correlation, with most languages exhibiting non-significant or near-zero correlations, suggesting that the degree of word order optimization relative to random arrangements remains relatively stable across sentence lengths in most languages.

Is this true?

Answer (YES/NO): NO